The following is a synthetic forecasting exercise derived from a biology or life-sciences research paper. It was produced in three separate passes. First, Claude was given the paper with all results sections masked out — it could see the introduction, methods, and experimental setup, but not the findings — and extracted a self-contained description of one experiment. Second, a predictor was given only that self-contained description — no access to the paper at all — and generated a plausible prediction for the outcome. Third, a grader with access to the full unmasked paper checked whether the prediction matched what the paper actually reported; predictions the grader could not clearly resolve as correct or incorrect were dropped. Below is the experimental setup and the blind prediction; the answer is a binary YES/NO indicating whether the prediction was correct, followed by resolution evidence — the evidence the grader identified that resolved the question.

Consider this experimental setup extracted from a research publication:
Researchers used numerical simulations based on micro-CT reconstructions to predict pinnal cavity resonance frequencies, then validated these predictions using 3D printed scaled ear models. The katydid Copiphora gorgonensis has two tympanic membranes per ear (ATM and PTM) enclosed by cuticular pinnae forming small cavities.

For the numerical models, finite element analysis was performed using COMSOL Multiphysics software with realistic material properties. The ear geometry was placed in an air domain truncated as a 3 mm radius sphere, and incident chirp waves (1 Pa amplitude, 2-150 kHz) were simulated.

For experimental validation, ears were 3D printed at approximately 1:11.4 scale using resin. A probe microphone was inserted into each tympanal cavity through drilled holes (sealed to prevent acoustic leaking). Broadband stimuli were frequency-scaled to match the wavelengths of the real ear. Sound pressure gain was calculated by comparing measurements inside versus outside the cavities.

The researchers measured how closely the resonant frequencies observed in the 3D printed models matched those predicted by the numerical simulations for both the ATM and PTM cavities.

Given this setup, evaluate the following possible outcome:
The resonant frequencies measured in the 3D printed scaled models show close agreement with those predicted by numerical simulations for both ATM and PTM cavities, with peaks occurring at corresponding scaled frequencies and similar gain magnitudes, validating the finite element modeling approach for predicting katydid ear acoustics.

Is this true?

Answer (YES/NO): NO